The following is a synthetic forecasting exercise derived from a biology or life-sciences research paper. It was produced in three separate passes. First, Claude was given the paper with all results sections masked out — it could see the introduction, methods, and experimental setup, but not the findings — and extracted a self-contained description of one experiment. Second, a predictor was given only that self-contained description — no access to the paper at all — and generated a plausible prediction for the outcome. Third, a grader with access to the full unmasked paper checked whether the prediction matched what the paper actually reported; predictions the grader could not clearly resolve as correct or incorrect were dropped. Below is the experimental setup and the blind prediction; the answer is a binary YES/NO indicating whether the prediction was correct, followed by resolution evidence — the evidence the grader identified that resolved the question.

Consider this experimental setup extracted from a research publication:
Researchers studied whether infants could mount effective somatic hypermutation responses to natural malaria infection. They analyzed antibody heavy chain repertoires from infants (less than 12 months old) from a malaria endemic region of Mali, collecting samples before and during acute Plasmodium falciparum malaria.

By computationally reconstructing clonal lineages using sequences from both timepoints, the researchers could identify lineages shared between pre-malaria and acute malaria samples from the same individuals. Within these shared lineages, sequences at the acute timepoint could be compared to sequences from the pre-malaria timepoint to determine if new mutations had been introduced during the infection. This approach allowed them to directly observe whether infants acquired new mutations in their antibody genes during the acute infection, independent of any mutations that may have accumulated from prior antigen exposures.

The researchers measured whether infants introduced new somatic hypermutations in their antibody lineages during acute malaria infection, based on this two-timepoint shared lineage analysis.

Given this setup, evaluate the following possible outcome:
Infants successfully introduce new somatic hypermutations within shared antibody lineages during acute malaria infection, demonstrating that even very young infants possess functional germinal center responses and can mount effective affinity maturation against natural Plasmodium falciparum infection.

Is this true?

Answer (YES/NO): YES